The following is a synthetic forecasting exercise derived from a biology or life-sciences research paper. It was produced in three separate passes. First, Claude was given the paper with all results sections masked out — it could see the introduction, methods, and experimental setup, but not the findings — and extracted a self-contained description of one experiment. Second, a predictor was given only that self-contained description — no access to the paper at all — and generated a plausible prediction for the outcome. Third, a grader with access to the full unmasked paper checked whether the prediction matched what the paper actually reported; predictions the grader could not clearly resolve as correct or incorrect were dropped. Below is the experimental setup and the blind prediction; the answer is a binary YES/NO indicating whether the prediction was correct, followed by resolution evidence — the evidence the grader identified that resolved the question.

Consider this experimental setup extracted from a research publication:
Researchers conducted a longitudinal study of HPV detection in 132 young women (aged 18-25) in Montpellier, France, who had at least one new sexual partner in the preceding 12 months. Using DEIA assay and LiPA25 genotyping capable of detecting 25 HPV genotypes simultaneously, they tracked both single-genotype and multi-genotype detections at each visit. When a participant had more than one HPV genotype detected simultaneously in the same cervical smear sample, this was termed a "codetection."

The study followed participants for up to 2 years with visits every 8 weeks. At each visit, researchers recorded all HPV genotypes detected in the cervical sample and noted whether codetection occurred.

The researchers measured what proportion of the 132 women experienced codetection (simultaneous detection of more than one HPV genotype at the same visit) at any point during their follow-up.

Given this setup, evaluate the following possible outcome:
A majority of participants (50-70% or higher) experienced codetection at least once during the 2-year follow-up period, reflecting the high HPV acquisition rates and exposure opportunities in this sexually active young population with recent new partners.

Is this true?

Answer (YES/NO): NO